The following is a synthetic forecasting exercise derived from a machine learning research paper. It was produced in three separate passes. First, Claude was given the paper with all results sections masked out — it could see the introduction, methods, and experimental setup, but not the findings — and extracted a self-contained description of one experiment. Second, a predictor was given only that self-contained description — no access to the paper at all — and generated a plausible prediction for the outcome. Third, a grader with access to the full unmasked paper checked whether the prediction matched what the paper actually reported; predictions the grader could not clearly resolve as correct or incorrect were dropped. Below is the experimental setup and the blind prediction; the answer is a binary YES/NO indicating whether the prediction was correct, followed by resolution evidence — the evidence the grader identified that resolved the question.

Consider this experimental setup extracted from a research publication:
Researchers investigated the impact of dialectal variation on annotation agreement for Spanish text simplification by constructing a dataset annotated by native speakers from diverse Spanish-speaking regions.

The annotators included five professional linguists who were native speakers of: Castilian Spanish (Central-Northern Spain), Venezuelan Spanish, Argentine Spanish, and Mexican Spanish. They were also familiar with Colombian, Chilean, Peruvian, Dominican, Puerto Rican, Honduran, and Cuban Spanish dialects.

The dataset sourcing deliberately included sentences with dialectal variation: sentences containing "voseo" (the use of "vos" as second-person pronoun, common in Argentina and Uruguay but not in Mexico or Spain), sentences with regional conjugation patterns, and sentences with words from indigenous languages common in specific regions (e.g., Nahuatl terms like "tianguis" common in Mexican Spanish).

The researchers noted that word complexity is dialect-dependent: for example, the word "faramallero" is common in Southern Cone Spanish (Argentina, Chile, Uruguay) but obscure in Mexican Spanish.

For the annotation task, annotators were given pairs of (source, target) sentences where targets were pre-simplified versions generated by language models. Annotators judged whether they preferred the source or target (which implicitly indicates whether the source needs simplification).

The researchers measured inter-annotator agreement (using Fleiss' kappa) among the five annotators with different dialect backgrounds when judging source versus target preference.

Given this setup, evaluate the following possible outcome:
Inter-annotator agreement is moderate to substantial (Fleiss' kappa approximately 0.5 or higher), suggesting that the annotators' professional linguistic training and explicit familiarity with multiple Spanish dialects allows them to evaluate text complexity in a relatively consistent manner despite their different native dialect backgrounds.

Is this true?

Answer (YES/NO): NO